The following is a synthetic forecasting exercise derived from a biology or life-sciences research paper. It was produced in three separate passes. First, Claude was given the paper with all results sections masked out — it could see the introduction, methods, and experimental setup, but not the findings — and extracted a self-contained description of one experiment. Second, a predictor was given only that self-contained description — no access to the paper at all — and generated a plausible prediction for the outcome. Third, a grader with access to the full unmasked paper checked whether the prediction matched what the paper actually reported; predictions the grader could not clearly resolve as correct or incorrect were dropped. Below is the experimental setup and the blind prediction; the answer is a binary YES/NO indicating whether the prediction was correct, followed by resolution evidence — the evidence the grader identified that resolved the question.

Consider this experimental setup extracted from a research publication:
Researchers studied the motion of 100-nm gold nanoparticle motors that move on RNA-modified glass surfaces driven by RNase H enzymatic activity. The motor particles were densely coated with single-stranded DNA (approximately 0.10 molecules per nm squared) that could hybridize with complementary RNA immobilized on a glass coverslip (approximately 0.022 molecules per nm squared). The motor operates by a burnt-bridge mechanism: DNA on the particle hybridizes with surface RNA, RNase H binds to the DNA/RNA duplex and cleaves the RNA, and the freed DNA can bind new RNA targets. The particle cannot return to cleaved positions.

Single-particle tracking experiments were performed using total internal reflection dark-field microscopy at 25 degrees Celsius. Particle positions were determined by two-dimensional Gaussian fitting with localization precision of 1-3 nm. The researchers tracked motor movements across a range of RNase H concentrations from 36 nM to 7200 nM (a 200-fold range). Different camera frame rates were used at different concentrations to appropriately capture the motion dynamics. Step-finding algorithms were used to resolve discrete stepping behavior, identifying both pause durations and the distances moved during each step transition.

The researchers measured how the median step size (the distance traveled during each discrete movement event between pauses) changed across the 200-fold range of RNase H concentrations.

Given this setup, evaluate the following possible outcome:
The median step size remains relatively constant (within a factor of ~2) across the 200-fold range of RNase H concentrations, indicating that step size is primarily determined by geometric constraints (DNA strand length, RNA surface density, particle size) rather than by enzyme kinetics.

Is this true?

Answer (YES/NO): YES